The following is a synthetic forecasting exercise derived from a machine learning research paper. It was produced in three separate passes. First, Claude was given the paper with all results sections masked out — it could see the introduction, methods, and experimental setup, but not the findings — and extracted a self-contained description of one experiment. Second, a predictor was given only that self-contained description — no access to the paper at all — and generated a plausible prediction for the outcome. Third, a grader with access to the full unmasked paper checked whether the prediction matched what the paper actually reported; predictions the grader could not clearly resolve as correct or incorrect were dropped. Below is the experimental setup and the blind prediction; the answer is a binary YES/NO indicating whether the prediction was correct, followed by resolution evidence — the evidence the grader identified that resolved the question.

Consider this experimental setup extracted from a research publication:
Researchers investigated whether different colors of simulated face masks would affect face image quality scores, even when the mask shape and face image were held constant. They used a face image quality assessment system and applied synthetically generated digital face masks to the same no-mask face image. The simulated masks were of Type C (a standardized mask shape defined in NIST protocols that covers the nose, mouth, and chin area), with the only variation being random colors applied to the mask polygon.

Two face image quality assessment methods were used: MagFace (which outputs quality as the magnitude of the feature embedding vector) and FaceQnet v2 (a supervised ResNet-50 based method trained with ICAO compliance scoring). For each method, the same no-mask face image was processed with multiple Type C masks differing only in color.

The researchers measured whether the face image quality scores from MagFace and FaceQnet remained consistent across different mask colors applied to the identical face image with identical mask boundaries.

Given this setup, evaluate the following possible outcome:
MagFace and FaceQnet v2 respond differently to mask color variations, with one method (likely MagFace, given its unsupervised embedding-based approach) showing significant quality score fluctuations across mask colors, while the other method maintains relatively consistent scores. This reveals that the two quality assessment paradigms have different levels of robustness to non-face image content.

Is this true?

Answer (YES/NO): NO